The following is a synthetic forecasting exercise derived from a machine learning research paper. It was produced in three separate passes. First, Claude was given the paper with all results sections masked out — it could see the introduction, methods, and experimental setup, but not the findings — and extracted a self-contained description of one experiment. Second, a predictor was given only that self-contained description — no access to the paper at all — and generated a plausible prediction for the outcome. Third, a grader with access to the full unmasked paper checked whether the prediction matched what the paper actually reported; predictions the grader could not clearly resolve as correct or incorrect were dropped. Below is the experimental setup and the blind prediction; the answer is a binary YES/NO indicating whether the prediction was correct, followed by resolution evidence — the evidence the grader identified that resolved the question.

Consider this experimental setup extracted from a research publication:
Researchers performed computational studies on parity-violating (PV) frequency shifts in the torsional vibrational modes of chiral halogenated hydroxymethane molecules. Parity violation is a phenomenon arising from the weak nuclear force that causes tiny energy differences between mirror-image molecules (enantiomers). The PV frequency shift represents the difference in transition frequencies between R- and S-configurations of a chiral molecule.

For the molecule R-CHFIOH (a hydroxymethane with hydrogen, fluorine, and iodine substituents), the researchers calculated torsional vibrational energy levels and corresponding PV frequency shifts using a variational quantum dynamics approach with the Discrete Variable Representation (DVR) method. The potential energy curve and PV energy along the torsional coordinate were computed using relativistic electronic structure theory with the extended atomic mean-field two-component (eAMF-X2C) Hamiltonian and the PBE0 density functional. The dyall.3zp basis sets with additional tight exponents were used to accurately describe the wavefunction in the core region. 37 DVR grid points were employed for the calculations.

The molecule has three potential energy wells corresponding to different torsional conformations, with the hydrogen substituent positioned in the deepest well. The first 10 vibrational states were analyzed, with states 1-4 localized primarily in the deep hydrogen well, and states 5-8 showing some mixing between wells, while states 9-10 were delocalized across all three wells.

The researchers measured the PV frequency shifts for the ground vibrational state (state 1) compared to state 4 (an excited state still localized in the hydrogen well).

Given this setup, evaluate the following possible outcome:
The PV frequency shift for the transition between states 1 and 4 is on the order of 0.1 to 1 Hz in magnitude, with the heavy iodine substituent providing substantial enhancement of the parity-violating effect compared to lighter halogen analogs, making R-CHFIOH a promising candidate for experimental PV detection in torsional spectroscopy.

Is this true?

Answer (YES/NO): YES